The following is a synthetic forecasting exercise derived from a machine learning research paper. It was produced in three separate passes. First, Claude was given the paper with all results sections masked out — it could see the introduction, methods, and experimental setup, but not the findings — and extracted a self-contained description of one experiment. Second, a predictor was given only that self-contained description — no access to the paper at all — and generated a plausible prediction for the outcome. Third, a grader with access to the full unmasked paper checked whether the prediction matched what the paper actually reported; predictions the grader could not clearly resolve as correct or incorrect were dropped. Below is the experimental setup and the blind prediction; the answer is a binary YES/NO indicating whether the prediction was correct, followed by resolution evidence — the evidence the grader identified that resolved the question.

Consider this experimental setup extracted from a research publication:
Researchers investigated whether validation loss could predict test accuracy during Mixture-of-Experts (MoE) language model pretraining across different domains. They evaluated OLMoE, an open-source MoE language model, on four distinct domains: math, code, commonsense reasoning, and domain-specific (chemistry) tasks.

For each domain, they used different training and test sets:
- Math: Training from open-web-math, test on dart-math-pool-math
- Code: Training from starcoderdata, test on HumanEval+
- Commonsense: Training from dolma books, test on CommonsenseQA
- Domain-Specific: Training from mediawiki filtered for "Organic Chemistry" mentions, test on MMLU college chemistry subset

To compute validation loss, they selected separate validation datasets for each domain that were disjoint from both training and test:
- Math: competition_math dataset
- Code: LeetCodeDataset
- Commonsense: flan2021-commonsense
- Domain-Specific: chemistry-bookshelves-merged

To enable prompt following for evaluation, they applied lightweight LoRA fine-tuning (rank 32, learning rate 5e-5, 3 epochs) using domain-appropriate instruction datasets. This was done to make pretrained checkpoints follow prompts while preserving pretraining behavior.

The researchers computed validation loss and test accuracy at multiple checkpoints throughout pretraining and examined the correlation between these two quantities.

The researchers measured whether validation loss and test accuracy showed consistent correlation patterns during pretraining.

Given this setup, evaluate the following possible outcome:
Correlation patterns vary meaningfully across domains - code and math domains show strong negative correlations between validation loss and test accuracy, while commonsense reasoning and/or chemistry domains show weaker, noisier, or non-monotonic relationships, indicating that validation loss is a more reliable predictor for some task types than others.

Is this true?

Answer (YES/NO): NO